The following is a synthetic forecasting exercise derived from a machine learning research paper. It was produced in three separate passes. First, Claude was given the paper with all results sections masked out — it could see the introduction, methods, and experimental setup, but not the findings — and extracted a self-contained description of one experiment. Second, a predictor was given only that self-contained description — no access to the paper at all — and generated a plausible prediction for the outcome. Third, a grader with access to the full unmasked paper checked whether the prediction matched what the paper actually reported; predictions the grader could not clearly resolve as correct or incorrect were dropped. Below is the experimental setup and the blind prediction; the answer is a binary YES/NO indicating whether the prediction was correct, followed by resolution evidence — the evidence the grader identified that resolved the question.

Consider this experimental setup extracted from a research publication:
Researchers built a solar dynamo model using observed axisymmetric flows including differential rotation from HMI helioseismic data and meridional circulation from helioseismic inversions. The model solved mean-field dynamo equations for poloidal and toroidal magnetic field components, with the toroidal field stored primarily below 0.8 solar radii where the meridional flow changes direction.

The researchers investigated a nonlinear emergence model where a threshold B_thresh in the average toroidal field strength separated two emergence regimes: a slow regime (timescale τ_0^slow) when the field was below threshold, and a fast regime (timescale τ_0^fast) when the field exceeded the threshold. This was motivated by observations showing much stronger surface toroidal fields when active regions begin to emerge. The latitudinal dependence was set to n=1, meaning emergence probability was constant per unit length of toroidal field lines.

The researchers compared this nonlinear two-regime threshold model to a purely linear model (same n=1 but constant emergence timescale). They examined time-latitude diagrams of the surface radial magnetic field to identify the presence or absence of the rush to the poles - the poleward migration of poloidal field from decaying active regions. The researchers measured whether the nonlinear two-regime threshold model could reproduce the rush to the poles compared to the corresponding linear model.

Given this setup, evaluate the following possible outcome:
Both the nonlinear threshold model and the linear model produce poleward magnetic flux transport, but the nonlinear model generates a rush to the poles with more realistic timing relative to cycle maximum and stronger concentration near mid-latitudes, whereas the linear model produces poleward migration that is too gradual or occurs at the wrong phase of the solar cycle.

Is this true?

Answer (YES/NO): NO